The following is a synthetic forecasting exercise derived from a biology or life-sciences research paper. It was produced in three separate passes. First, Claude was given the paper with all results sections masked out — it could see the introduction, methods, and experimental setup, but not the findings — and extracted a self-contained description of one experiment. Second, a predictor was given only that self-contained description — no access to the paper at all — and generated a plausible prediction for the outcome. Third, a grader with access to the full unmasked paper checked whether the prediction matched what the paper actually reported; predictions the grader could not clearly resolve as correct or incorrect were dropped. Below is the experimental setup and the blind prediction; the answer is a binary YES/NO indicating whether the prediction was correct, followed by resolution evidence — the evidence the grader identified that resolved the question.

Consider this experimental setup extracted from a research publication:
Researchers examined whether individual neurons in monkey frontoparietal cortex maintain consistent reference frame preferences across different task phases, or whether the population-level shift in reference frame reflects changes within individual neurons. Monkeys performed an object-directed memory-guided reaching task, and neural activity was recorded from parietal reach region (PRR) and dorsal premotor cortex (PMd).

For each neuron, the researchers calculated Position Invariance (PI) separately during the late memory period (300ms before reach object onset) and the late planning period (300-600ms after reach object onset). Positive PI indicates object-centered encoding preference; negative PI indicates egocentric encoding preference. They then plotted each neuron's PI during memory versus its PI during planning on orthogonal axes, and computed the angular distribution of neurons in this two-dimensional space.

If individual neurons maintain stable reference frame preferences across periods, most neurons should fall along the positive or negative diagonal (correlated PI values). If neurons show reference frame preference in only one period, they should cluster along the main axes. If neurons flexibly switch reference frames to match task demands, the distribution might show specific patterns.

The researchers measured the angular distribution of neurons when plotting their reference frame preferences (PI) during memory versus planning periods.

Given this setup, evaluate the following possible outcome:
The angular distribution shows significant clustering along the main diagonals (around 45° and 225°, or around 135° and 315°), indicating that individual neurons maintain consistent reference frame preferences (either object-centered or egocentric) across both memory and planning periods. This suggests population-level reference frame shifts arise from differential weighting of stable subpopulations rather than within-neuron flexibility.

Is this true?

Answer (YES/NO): NO